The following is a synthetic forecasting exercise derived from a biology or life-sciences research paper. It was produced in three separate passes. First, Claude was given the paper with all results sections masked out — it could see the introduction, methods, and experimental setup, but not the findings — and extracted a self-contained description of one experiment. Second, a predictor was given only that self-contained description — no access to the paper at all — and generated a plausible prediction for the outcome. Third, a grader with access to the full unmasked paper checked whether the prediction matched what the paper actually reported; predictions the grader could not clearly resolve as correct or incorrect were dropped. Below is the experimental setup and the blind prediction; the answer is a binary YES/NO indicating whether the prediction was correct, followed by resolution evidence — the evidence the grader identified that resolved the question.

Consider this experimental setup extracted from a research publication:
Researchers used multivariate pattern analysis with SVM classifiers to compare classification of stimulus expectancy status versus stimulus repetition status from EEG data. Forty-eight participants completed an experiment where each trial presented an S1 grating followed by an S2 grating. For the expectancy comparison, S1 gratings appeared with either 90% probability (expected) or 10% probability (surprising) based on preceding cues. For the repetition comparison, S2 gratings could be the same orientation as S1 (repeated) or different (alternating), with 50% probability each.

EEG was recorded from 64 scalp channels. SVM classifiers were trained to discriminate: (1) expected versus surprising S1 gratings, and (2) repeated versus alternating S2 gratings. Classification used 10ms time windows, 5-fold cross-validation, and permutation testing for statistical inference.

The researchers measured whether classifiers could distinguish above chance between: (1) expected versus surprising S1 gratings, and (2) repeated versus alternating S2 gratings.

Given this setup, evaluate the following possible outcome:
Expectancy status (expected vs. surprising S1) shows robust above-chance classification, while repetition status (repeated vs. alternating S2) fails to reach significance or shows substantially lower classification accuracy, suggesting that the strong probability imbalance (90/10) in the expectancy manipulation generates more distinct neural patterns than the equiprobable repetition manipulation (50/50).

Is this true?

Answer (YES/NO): NO